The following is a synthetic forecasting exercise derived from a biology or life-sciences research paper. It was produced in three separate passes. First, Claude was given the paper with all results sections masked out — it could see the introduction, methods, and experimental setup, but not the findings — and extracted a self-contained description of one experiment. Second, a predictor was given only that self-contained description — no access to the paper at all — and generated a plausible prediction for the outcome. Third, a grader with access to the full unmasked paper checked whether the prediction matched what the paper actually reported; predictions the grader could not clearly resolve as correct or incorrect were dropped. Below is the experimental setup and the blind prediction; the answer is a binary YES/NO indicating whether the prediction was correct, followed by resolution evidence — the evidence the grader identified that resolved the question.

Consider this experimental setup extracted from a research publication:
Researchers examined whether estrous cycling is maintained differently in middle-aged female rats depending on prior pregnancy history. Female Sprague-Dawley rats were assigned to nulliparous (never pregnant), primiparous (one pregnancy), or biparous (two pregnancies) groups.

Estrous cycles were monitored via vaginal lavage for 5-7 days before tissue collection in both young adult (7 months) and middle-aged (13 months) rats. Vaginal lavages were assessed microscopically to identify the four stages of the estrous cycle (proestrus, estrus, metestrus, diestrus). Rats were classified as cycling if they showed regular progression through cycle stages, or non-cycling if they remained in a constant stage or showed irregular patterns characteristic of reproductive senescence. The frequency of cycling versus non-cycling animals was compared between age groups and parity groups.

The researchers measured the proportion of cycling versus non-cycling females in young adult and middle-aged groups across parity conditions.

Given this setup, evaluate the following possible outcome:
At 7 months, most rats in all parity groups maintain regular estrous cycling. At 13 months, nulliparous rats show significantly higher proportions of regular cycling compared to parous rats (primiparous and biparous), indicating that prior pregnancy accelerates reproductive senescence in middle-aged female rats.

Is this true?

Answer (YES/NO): NO